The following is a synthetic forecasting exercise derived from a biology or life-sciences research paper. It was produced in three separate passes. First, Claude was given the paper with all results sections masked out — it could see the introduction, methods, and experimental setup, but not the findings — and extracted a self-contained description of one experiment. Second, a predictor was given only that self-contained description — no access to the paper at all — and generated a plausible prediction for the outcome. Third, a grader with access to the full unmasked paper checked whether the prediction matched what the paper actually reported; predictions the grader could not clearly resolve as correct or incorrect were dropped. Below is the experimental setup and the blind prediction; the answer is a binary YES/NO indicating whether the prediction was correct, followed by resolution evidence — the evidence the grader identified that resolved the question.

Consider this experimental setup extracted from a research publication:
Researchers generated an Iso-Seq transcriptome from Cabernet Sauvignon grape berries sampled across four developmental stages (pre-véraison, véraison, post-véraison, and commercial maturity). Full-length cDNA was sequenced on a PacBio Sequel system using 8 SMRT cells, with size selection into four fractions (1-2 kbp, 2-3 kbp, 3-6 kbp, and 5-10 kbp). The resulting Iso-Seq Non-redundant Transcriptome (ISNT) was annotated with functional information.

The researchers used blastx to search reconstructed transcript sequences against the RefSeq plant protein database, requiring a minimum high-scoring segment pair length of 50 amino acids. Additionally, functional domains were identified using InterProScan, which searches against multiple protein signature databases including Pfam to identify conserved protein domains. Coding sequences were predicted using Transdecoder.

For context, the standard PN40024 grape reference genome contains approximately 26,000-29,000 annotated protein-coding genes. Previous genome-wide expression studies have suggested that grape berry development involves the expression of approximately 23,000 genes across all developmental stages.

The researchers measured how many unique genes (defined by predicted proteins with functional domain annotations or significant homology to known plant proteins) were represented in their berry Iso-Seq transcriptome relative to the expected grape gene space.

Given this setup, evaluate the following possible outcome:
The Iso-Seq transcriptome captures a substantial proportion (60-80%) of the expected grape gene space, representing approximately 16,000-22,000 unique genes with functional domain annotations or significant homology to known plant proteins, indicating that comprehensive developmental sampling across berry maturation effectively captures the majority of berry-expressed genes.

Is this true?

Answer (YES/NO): NO